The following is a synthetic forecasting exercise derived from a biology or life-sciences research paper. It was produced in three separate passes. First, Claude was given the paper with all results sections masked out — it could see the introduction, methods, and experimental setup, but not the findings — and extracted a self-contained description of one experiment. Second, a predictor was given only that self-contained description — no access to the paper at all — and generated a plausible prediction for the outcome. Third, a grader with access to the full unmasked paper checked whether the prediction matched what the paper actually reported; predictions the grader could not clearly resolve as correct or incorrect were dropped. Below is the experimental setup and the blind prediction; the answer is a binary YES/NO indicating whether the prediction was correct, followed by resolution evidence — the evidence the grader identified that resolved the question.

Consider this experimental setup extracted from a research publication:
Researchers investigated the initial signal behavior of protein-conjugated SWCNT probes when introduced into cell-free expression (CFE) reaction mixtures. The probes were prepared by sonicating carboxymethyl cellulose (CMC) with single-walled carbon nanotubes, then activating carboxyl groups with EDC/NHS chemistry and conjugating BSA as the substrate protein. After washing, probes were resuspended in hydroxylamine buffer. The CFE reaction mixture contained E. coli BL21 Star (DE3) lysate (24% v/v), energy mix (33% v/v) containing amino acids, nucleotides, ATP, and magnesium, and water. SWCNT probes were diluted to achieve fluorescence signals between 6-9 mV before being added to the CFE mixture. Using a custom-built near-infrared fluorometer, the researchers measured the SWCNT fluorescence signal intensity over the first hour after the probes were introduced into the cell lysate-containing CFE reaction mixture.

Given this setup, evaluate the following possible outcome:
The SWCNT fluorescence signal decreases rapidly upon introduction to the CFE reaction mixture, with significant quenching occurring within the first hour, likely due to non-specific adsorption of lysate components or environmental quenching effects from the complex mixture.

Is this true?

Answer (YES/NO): YES